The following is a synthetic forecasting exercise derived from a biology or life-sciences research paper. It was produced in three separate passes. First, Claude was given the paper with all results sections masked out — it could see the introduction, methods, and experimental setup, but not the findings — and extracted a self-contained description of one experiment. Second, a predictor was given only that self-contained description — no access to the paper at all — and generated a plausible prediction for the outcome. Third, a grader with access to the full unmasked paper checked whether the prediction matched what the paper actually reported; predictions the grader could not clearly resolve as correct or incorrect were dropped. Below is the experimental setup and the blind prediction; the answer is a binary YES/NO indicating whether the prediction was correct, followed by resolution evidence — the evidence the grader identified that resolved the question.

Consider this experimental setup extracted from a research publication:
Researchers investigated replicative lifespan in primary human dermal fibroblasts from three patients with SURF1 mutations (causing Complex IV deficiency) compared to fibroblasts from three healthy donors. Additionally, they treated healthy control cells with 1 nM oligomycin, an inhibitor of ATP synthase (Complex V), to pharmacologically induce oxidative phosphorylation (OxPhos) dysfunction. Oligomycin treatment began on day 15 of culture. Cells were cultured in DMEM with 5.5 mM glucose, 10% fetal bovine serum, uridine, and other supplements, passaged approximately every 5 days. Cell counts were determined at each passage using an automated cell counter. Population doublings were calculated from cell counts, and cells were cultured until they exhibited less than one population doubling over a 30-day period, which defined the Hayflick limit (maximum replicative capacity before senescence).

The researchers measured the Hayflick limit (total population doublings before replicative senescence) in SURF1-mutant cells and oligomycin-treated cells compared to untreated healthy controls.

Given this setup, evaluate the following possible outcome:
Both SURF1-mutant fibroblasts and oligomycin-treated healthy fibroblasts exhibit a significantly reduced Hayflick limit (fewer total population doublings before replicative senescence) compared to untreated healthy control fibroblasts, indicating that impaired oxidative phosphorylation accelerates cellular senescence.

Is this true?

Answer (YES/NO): YES